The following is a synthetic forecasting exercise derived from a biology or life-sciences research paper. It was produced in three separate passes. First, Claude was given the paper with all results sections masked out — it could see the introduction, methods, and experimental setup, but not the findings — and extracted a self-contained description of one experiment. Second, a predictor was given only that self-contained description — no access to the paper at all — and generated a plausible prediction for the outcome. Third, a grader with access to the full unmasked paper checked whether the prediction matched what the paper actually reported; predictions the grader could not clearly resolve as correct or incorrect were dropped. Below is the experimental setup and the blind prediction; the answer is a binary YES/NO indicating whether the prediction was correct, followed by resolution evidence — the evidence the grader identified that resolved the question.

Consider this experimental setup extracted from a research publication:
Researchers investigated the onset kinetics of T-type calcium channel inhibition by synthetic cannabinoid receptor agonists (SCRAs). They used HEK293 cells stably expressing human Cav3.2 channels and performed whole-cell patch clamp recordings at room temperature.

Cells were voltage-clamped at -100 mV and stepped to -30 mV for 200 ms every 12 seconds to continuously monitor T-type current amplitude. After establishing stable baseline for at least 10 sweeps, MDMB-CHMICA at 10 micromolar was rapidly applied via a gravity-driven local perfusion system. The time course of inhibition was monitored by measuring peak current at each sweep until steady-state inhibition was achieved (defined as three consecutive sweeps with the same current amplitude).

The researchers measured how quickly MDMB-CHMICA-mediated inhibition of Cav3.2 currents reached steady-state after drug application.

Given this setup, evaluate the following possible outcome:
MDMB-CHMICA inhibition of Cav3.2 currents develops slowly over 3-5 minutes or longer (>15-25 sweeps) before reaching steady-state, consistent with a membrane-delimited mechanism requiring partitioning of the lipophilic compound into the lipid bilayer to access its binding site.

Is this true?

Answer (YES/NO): NO